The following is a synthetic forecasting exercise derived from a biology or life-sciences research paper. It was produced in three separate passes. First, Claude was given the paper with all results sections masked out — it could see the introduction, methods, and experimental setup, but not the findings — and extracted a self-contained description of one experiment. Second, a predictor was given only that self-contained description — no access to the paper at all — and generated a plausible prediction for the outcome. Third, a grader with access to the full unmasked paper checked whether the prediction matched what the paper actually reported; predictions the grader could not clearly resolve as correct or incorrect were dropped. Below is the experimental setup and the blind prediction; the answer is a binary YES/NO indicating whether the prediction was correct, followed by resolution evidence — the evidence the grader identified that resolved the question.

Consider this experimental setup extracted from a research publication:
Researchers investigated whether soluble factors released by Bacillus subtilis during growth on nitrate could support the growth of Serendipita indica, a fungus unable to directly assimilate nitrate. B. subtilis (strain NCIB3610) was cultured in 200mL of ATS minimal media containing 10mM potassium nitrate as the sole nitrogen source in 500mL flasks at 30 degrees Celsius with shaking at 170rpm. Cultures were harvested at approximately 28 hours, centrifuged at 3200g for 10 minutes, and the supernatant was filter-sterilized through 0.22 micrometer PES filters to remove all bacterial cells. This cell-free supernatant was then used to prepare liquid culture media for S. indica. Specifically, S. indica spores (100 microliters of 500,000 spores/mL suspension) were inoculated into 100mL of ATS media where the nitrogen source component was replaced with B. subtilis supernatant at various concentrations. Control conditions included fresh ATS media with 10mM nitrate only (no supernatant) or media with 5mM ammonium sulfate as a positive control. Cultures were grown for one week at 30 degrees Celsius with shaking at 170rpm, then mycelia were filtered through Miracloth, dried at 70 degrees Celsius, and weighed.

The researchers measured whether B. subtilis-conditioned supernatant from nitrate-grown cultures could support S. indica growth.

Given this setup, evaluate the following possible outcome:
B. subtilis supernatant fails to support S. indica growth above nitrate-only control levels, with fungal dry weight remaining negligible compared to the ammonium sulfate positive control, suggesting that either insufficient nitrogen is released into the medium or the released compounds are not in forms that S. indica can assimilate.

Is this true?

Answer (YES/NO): NO